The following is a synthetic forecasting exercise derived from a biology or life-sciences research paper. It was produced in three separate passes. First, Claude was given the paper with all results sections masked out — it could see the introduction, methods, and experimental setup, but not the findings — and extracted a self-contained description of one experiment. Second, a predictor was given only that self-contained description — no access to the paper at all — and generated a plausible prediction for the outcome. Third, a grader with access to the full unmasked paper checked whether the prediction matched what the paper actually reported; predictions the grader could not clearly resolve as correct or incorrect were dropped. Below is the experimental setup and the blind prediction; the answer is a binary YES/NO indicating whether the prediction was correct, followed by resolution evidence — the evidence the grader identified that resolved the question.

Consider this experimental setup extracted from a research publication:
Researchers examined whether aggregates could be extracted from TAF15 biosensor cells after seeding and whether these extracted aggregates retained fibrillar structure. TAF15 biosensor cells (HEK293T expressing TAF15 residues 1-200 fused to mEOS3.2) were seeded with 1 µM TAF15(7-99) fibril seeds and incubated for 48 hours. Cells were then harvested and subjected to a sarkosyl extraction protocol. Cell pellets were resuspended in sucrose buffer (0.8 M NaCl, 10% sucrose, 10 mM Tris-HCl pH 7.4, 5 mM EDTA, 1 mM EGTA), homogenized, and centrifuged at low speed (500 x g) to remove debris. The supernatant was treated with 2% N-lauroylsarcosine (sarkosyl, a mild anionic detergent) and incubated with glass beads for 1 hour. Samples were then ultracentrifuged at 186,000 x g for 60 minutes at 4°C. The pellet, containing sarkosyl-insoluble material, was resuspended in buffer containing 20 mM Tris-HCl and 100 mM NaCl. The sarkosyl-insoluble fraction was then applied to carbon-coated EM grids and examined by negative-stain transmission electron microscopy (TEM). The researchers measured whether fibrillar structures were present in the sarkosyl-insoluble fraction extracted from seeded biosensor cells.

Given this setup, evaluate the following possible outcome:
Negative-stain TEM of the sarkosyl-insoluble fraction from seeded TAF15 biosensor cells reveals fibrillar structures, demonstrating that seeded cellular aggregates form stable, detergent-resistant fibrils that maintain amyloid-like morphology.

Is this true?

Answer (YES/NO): YES